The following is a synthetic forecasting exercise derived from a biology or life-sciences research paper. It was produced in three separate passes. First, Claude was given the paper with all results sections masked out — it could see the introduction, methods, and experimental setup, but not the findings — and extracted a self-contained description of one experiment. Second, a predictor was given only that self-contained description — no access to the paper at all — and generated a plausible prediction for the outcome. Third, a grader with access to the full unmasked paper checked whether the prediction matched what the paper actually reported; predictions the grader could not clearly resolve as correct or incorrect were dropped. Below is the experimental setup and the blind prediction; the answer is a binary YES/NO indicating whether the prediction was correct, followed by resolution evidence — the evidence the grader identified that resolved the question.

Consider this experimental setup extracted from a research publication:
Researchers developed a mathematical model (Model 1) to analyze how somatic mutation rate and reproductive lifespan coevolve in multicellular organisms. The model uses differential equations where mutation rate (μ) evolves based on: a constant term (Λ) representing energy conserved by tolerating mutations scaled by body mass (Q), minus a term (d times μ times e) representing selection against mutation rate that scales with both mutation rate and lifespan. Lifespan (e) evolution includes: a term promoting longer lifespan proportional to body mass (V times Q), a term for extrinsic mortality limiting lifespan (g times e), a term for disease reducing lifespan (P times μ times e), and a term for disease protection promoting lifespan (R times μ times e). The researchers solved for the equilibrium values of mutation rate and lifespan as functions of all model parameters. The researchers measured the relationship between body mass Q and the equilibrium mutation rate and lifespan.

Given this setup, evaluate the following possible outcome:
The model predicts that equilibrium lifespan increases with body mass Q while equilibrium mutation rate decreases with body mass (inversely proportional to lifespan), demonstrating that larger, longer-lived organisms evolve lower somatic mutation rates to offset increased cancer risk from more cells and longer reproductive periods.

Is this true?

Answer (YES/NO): NO